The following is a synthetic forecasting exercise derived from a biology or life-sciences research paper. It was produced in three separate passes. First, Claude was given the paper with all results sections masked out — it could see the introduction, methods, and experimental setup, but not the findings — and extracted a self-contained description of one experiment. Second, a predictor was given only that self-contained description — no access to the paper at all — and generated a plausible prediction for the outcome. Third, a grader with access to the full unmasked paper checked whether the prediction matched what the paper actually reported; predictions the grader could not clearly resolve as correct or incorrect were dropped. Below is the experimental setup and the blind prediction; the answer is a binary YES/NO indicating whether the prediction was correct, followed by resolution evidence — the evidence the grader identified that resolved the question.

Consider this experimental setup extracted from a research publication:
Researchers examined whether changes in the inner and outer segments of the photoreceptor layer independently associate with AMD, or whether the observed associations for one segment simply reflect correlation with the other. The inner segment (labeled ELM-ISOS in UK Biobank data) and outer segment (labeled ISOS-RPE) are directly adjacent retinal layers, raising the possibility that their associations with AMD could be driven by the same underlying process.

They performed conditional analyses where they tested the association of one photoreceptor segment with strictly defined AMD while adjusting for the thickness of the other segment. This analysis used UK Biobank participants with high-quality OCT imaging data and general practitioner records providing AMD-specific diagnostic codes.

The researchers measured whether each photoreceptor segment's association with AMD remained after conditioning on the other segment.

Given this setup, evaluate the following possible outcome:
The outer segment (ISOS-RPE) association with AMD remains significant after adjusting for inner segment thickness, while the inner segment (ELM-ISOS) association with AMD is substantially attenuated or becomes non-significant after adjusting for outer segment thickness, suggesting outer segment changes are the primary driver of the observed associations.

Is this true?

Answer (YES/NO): NO